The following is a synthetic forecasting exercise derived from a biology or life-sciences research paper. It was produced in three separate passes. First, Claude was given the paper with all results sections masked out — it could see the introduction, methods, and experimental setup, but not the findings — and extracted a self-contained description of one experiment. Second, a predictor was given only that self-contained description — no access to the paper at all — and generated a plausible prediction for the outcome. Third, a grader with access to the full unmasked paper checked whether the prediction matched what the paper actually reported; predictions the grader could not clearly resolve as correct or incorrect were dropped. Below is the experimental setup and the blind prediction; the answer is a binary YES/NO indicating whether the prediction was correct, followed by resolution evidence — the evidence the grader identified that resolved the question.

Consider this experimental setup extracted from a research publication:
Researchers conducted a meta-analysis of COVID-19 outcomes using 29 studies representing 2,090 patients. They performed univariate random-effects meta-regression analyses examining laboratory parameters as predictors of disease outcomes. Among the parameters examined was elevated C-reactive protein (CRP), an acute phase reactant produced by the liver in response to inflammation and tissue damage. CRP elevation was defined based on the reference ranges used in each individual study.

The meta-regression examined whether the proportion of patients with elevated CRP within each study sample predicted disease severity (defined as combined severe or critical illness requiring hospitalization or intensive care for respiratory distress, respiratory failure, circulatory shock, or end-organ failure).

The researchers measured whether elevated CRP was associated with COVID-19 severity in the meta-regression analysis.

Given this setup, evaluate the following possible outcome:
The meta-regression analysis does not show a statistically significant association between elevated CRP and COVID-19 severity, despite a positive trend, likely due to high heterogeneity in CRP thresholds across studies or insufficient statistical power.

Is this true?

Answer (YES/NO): NO